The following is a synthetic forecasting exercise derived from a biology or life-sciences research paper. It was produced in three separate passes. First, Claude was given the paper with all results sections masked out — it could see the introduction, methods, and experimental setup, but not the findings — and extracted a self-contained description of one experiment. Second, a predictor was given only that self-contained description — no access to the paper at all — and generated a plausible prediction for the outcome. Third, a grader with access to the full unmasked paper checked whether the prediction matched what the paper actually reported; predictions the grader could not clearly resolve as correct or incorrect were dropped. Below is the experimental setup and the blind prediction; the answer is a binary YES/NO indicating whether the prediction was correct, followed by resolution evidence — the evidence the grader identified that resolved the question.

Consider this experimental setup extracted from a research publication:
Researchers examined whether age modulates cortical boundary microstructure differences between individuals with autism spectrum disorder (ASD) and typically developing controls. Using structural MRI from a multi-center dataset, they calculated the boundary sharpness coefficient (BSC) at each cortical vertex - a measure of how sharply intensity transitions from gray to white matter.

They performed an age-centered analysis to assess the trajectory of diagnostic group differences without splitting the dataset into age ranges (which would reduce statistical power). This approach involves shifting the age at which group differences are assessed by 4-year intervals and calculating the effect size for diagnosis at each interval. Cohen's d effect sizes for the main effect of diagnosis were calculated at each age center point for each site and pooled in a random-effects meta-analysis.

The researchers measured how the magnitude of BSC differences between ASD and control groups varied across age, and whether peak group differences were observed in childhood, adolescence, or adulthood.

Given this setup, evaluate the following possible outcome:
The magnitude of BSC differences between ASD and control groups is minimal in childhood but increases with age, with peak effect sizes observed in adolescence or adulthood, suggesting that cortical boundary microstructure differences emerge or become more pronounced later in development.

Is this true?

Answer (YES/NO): NO